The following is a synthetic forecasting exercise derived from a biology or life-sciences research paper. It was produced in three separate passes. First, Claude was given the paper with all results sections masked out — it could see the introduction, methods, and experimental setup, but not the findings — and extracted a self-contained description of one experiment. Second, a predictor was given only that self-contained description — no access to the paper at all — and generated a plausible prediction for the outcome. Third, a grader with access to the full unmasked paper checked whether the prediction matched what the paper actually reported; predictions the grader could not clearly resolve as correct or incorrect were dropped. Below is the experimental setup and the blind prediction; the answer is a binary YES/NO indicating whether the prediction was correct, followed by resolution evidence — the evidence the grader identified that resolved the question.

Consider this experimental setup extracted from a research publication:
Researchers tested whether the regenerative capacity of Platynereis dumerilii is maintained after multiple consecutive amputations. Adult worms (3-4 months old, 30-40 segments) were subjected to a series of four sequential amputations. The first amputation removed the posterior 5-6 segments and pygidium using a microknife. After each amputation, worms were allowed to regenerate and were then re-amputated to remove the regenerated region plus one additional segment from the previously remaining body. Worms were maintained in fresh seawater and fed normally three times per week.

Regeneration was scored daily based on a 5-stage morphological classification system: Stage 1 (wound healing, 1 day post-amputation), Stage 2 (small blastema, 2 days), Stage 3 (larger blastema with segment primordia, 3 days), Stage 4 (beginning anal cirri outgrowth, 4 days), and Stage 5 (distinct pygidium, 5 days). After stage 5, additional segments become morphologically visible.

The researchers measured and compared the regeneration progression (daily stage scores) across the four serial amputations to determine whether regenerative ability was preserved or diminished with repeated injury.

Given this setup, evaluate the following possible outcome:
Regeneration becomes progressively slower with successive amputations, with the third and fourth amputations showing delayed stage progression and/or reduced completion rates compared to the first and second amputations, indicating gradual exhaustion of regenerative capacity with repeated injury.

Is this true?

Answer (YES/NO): NO